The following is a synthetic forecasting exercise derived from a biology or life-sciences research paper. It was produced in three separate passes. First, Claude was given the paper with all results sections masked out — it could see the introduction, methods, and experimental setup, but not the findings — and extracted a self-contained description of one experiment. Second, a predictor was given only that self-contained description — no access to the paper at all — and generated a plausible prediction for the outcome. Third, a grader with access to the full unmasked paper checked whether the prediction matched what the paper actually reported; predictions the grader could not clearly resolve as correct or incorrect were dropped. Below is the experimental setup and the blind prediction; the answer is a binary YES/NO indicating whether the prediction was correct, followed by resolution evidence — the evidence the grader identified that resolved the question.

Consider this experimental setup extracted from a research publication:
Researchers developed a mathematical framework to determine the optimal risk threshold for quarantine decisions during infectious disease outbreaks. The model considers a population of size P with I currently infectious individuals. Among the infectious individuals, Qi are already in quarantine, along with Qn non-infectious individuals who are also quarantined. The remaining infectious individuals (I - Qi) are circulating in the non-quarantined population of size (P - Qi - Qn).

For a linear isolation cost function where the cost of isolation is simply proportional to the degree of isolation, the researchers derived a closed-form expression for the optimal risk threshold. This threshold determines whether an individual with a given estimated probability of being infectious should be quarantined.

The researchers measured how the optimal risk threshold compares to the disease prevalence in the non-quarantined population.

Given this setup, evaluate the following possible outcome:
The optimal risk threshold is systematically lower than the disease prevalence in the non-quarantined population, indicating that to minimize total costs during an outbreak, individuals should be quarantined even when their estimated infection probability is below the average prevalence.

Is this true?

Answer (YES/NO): NO